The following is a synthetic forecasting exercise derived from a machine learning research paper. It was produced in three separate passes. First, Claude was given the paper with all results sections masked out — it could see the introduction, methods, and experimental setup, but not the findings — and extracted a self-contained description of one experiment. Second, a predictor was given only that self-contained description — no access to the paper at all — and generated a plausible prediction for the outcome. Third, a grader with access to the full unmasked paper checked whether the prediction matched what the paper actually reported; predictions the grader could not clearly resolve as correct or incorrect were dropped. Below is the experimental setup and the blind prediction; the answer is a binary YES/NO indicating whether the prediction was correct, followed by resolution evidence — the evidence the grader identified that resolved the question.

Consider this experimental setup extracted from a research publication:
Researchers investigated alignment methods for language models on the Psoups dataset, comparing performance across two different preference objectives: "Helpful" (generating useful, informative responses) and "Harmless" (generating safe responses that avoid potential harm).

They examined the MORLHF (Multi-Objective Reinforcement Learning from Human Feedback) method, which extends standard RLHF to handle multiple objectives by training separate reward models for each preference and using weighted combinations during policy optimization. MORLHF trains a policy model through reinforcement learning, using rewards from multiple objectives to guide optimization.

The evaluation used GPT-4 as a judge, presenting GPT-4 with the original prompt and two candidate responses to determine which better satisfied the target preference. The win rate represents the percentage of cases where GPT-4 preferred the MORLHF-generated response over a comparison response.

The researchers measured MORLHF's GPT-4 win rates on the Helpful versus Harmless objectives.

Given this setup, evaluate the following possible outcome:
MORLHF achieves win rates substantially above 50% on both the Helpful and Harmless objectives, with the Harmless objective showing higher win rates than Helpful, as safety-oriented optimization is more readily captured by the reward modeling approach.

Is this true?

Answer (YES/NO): NO